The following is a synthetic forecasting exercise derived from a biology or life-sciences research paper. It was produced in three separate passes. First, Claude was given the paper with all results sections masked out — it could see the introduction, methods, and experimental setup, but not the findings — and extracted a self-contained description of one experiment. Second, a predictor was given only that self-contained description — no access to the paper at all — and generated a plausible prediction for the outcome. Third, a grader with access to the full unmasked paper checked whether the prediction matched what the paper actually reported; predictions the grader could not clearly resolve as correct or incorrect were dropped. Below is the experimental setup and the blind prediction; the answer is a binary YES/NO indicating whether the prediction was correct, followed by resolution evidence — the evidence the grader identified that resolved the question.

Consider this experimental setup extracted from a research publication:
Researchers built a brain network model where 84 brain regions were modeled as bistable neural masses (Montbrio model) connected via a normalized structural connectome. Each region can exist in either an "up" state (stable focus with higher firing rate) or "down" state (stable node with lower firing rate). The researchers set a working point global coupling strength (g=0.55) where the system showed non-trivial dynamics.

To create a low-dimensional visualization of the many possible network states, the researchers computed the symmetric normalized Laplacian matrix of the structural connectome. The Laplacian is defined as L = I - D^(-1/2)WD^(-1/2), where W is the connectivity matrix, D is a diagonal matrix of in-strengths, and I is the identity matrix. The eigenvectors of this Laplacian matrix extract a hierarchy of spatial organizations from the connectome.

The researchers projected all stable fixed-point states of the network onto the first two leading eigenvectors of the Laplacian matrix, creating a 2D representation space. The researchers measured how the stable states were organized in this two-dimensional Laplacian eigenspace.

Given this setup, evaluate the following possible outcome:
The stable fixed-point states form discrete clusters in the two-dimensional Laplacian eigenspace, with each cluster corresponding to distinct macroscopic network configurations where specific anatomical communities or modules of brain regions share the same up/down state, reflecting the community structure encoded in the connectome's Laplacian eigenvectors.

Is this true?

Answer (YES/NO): NO